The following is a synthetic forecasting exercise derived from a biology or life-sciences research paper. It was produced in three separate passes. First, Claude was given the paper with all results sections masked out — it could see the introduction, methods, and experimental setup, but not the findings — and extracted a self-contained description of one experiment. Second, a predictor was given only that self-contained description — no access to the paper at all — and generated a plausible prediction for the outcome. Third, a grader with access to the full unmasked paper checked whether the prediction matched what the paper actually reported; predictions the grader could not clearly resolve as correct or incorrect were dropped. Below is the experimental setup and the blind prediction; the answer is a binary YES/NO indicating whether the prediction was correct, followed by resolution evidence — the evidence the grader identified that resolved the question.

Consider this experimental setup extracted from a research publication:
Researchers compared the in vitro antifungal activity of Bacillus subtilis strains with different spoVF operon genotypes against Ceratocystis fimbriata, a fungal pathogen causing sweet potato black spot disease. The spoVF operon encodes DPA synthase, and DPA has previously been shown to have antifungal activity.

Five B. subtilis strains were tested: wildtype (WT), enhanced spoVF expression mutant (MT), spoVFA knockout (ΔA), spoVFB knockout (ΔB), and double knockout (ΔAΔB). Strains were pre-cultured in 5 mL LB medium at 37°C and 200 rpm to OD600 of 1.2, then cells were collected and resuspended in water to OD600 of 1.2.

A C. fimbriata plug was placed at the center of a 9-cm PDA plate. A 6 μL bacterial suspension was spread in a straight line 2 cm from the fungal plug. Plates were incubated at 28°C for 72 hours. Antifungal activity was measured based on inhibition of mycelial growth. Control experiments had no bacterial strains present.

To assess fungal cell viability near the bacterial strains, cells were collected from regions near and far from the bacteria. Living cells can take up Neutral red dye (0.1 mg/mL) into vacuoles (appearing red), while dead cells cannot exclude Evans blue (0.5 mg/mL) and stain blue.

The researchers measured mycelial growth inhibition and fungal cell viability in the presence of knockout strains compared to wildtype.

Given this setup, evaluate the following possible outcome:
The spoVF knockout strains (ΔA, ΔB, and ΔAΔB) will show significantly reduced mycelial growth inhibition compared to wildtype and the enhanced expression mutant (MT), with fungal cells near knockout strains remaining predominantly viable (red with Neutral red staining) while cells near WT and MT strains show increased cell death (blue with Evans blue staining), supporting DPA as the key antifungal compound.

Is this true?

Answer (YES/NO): YES